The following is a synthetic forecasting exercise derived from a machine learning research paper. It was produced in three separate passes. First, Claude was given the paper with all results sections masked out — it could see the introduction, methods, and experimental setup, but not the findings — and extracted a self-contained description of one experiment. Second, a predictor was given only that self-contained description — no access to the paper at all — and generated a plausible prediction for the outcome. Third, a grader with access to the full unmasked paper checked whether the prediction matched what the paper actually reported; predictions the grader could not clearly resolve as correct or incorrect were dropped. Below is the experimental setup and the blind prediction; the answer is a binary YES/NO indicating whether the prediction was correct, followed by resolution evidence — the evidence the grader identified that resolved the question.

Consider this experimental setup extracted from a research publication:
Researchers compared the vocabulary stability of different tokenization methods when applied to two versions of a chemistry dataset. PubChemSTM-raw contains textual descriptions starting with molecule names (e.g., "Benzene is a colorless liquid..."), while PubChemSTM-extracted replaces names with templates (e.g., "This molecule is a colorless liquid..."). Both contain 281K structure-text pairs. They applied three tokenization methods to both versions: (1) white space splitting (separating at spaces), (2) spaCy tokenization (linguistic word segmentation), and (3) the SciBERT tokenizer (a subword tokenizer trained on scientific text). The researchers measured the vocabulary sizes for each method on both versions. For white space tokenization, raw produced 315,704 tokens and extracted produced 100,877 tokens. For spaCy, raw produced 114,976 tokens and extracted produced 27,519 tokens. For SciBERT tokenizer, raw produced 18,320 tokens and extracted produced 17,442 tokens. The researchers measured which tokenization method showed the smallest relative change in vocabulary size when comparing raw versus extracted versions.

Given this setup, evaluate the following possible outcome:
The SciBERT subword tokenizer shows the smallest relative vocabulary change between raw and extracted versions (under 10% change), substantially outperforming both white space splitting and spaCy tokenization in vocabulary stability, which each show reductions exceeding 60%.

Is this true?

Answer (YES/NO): YES